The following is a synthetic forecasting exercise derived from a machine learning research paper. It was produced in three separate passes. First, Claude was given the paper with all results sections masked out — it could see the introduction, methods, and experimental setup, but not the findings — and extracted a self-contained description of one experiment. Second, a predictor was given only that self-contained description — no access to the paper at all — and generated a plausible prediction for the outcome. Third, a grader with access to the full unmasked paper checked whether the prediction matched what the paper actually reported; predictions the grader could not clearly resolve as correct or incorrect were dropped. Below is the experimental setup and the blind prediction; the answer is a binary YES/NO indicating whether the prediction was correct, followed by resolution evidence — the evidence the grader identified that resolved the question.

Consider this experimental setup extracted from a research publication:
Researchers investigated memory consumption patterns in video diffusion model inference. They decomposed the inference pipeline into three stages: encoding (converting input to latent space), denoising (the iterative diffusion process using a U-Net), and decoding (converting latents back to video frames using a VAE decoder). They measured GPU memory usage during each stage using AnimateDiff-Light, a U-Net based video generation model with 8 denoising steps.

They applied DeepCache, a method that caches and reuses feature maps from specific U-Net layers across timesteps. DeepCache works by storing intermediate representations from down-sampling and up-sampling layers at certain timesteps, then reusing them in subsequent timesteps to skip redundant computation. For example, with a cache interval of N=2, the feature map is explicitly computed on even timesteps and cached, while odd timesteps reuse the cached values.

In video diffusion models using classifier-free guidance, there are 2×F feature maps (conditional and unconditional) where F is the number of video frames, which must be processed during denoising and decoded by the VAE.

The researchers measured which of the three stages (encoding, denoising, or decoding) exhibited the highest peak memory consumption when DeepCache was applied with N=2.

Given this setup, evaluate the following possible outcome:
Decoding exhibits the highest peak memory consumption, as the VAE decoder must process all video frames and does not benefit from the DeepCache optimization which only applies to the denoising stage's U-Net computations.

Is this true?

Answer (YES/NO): YES